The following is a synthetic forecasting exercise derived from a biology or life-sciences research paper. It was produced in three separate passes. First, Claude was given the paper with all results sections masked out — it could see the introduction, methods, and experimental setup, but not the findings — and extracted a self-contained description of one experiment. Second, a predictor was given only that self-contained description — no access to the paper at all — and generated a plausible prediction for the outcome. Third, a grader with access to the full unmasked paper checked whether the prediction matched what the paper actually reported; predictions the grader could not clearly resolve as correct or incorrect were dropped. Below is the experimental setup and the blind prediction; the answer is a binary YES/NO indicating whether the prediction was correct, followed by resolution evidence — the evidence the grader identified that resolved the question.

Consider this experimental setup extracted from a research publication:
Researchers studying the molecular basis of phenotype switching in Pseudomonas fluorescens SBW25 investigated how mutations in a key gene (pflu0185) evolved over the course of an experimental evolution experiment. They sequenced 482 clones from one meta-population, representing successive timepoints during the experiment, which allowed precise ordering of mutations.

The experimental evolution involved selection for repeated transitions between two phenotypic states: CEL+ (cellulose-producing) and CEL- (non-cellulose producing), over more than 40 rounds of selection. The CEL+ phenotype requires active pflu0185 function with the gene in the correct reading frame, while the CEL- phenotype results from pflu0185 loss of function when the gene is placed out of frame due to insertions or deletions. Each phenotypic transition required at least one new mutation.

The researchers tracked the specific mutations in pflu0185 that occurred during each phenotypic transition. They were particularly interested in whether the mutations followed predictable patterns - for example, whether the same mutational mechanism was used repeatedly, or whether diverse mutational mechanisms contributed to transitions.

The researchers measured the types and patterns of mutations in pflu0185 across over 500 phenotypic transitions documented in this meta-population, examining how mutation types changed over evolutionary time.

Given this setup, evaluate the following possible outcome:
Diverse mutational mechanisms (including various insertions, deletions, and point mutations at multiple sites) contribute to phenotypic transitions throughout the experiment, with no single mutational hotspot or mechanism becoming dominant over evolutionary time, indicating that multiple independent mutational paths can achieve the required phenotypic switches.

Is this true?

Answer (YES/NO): NO